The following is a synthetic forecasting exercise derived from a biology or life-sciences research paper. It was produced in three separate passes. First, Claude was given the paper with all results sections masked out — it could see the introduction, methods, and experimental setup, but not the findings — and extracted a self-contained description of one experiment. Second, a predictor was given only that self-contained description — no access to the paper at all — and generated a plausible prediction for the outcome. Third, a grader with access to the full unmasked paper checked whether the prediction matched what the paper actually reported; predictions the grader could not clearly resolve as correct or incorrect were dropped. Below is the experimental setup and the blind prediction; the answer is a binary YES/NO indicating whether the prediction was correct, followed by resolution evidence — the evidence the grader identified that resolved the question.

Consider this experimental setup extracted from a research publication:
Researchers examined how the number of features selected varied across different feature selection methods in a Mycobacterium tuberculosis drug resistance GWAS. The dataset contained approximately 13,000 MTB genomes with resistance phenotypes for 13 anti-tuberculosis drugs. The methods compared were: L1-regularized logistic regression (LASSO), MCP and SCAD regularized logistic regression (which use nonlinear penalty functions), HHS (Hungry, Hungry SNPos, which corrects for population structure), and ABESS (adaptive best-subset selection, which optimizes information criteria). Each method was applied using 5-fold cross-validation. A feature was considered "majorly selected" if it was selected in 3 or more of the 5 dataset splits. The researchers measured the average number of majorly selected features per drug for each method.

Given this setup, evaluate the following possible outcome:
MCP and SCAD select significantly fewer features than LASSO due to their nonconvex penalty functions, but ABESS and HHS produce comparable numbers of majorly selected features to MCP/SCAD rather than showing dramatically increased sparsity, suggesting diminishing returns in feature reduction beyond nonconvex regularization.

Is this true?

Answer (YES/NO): NO